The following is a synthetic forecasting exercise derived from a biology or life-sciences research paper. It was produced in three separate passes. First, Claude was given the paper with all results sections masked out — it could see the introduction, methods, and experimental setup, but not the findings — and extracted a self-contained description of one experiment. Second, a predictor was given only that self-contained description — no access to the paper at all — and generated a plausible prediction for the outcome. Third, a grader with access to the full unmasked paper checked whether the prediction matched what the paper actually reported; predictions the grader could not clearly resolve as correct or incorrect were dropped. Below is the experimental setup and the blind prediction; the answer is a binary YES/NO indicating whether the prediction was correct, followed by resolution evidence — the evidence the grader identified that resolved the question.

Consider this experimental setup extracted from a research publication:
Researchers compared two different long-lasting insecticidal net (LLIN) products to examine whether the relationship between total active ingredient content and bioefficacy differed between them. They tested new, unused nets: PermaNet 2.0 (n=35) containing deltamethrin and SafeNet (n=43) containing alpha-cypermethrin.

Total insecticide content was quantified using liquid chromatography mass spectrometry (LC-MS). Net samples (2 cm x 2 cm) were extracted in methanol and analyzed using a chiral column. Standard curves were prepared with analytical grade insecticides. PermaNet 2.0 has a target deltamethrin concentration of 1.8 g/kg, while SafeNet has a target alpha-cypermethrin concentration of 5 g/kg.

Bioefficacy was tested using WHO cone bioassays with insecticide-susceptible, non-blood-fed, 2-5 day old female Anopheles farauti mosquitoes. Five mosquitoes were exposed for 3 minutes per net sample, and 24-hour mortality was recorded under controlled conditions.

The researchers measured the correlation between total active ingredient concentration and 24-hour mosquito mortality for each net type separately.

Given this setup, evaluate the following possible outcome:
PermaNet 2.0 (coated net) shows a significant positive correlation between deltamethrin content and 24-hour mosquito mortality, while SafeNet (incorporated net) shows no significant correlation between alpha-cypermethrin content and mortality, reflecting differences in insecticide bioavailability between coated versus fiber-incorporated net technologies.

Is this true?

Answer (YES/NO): NO